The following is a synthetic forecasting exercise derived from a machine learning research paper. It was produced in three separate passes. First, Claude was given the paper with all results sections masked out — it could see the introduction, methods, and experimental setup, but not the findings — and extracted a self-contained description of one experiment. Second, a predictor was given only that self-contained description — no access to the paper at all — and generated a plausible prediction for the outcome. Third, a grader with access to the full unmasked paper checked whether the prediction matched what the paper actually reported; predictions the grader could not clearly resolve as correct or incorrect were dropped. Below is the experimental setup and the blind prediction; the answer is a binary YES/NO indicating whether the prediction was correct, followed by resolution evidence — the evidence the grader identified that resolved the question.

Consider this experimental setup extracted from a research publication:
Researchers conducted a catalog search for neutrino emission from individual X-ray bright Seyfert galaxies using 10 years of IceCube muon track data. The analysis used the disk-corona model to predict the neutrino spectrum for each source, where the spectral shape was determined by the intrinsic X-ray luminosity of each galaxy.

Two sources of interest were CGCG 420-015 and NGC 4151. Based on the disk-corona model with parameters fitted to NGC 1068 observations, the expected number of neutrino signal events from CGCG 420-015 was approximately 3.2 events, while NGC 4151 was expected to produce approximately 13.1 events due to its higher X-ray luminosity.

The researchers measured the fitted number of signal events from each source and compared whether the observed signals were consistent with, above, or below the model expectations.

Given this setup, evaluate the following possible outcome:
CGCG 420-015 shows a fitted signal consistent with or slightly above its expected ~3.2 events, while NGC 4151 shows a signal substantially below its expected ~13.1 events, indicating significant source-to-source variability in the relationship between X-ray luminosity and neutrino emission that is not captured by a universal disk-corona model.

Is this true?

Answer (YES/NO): NO